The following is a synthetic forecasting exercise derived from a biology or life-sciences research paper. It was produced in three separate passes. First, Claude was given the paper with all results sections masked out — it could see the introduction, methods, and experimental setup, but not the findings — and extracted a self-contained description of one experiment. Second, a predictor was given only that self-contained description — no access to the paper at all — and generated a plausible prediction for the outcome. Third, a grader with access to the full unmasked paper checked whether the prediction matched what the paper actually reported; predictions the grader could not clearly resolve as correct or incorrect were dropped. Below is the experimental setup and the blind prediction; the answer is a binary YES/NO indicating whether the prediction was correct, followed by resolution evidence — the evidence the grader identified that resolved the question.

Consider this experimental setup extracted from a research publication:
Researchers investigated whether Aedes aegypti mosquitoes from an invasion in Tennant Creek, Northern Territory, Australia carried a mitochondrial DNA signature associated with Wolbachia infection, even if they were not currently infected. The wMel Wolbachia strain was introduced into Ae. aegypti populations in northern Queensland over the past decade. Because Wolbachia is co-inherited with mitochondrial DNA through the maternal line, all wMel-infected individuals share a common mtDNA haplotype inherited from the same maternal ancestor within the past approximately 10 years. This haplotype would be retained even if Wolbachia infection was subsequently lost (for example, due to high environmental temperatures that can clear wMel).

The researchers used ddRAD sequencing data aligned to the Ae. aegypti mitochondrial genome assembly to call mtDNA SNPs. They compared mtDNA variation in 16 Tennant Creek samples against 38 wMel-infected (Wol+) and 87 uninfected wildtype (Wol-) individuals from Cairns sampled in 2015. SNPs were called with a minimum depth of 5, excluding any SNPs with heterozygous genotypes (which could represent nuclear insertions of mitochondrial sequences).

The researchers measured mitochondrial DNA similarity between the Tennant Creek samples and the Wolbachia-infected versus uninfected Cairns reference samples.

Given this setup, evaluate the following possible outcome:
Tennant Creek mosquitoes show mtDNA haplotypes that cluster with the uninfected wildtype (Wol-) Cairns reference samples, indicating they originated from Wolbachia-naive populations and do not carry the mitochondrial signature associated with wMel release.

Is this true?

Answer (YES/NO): NO